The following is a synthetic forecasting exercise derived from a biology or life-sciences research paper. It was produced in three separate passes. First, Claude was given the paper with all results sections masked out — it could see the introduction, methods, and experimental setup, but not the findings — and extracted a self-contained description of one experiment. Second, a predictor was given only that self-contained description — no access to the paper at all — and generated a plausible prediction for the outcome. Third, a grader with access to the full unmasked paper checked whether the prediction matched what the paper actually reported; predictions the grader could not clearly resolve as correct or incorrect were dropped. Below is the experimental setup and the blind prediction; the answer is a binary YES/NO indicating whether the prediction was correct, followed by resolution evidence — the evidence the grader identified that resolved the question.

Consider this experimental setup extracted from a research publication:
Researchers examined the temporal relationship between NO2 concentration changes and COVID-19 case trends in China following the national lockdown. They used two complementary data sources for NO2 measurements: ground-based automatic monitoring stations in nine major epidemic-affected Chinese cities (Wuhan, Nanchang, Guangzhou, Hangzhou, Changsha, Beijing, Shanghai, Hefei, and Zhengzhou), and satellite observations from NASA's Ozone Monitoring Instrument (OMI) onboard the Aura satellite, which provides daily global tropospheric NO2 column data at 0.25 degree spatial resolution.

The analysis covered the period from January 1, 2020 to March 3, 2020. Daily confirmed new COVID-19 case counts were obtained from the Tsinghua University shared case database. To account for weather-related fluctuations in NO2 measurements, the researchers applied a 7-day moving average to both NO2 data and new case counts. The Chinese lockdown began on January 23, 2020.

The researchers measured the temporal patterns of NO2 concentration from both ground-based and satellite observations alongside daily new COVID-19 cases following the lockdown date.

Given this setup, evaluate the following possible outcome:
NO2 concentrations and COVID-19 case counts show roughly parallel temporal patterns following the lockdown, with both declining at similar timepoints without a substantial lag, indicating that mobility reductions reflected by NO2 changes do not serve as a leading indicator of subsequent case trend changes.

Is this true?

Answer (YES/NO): NO